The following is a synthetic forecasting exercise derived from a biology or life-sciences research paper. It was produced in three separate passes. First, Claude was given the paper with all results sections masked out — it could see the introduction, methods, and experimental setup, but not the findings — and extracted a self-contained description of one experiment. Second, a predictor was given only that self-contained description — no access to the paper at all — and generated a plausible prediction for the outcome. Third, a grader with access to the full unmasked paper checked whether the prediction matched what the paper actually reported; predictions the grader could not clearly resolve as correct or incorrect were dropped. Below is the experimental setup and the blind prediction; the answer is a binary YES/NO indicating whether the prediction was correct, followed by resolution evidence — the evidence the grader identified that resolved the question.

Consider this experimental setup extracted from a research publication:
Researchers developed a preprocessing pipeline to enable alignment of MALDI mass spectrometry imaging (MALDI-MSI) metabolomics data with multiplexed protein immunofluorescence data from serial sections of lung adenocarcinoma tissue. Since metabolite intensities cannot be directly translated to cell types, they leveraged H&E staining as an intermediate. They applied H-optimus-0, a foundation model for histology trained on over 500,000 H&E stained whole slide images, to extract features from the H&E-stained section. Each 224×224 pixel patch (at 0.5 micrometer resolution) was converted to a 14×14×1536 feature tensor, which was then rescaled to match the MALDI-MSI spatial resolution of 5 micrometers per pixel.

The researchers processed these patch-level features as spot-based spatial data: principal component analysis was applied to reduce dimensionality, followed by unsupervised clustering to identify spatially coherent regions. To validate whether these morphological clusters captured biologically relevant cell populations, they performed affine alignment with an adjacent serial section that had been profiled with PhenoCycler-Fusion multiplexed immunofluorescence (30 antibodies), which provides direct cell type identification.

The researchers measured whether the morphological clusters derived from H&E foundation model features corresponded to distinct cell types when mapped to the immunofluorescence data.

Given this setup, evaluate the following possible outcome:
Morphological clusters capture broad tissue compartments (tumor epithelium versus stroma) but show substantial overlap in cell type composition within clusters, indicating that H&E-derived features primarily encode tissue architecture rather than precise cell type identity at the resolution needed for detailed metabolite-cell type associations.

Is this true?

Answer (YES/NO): NO